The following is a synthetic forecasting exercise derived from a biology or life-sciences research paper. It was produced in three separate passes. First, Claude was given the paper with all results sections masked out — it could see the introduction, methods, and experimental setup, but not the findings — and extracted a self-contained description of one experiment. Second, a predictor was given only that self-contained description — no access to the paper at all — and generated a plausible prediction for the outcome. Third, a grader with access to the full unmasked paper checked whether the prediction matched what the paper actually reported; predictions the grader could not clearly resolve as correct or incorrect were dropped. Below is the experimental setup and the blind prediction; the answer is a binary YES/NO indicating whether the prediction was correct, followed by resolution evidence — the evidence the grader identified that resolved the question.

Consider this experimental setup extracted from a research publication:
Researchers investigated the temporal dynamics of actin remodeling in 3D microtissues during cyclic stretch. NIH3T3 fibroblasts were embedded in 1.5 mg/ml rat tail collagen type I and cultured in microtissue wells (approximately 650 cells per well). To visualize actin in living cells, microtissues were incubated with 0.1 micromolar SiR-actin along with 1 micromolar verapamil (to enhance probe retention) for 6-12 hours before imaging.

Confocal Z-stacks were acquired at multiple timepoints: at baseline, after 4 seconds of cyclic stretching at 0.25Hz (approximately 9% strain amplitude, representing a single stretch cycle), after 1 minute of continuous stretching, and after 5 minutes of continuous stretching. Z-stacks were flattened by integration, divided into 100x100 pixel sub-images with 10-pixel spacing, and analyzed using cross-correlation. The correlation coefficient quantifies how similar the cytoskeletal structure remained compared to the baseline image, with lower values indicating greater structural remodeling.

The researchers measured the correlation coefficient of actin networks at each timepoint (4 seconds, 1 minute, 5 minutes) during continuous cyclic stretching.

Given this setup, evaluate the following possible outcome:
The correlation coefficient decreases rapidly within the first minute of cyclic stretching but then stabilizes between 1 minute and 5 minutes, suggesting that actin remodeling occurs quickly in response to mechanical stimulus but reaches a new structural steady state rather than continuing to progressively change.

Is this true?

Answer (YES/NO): NO